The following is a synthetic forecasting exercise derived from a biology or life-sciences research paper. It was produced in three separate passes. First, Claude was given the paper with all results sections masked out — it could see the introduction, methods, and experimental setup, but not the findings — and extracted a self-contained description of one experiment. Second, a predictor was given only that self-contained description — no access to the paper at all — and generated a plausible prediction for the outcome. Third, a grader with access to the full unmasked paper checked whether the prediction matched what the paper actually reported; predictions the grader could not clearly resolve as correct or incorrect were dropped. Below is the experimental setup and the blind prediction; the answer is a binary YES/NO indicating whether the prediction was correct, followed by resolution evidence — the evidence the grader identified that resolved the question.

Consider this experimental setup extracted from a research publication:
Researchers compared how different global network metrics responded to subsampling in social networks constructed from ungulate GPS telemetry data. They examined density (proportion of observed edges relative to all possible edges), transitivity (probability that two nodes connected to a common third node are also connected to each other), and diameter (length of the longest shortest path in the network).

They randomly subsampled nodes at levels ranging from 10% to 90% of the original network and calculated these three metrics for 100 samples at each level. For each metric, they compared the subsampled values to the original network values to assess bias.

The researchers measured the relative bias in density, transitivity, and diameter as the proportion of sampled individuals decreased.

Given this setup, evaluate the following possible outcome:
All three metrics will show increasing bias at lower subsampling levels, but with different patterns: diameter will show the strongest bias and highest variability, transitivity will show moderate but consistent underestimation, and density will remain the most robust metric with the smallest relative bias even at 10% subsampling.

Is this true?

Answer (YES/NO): NO